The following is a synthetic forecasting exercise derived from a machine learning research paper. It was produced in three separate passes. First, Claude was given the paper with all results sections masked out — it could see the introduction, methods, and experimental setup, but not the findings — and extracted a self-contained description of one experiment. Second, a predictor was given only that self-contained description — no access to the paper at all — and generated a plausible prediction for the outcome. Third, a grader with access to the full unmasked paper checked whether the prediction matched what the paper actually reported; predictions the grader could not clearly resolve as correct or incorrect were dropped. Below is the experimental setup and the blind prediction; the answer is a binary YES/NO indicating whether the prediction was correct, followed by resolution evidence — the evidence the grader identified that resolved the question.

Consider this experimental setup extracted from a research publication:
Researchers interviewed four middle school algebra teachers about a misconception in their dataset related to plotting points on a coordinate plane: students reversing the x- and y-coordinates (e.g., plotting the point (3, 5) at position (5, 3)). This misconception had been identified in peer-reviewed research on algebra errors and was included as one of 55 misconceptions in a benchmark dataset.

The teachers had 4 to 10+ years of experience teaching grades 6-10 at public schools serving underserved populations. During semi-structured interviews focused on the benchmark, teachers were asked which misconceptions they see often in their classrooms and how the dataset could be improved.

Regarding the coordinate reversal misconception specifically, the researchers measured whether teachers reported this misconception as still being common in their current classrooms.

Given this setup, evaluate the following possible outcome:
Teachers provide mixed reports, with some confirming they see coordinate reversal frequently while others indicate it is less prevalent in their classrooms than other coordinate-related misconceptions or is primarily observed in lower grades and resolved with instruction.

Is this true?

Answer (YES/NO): NO